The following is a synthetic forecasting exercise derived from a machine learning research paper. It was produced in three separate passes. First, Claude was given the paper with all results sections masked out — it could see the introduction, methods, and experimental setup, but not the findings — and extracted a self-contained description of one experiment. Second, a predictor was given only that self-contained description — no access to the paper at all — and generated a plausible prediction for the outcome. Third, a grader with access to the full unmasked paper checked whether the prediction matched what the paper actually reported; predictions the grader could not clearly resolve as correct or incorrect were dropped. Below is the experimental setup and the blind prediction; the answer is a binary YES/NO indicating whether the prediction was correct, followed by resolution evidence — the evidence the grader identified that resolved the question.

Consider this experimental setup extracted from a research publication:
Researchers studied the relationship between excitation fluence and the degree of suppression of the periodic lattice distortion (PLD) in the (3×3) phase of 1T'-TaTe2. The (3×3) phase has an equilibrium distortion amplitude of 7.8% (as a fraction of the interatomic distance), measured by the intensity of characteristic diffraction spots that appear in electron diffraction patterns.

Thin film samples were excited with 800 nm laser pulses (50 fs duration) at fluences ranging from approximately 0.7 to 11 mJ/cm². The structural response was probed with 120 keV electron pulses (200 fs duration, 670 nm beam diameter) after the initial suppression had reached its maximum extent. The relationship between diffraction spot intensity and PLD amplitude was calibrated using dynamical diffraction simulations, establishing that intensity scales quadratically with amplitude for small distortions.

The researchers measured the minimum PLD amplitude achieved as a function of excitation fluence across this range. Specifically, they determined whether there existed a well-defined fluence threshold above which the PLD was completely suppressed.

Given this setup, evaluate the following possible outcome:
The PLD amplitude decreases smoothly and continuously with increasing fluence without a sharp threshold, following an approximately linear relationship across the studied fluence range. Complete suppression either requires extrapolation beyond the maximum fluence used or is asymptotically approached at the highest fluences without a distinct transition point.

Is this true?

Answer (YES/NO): NO